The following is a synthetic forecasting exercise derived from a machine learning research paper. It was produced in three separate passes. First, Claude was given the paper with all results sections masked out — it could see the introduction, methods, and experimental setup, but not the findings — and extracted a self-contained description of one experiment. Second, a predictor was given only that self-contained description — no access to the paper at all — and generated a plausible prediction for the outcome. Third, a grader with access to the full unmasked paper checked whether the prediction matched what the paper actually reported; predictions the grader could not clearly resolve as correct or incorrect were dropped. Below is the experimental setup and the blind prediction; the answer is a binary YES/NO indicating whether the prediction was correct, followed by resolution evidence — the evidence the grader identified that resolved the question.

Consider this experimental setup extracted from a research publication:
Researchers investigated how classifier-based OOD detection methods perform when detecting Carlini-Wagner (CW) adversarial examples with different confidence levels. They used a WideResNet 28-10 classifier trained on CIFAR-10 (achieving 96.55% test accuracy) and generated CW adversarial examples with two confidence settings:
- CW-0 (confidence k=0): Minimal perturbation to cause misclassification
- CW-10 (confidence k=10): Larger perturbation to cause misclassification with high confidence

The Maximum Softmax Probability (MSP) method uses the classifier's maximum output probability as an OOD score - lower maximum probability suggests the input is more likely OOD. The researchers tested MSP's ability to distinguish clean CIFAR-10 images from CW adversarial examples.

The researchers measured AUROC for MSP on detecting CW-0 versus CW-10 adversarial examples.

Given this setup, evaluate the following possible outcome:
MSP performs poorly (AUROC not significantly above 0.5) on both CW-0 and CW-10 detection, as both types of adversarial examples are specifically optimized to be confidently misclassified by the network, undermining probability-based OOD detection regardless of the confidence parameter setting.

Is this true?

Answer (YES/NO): NO